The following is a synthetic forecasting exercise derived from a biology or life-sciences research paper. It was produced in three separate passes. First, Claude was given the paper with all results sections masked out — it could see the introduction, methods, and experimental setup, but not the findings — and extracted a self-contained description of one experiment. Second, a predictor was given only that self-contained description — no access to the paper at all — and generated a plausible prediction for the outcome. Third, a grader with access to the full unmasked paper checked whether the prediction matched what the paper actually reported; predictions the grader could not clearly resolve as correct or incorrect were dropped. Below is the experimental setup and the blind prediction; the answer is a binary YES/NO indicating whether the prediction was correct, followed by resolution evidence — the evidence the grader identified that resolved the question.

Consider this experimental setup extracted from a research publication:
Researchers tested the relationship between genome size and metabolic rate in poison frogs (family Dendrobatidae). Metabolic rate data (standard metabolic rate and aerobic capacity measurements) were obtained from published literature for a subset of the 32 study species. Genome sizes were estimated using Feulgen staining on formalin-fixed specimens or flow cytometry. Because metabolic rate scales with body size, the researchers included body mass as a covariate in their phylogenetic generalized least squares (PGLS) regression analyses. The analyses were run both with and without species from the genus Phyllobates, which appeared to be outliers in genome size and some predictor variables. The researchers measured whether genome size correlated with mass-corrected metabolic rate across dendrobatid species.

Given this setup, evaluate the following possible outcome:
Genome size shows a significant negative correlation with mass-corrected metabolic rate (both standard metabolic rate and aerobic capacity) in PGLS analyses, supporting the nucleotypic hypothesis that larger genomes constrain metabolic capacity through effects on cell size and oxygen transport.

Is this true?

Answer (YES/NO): NO